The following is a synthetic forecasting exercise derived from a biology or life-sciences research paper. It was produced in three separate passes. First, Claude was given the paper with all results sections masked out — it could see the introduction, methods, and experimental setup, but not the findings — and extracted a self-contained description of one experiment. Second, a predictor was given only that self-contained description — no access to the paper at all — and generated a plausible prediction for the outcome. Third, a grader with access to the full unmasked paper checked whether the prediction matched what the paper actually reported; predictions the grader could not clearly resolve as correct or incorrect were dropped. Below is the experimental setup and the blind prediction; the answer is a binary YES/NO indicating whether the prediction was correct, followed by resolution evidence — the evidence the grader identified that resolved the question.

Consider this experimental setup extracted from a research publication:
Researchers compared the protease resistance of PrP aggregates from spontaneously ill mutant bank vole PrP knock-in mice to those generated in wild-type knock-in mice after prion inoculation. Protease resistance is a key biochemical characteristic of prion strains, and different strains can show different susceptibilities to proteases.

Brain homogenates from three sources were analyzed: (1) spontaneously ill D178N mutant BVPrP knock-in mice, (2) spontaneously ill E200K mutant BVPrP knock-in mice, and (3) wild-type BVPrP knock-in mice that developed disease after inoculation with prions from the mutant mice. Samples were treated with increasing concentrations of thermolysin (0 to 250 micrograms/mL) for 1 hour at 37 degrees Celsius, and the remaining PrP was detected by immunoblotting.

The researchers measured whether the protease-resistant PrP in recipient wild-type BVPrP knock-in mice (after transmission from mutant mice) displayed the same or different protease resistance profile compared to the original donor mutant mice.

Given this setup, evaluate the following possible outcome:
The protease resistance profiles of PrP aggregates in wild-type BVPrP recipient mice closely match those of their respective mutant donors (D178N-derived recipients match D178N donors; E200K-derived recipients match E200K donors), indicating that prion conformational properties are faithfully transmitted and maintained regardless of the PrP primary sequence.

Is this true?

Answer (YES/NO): YES